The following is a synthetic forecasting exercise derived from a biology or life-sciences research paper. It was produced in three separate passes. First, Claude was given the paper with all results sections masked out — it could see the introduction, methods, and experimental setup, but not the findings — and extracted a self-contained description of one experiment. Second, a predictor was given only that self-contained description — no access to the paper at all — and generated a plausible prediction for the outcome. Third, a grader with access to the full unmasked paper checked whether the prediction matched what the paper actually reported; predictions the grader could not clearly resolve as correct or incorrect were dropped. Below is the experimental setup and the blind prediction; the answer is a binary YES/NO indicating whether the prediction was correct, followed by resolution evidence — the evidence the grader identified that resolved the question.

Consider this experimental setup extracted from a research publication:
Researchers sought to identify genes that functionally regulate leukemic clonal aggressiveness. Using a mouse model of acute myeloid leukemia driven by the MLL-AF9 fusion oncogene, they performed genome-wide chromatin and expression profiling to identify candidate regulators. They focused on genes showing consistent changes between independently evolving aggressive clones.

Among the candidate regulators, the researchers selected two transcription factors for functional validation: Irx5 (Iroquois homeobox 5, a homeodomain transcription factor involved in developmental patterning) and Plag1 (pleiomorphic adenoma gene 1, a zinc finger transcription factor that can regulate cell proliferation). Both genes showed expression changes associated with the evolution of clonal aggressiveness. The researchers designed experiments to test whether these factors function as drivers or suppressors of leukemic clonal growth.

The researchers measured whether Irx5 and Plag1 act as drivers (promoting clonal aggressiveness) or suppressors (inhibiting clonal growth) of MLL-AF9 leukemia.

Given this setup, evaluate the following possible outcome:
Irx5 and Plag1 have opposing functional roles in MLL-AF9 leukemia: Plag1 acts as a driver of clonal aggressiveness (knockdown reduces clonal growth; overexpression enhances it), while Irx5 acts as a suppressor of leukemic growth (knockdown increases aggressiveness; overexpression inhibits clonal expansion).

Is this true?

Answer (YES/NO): NO